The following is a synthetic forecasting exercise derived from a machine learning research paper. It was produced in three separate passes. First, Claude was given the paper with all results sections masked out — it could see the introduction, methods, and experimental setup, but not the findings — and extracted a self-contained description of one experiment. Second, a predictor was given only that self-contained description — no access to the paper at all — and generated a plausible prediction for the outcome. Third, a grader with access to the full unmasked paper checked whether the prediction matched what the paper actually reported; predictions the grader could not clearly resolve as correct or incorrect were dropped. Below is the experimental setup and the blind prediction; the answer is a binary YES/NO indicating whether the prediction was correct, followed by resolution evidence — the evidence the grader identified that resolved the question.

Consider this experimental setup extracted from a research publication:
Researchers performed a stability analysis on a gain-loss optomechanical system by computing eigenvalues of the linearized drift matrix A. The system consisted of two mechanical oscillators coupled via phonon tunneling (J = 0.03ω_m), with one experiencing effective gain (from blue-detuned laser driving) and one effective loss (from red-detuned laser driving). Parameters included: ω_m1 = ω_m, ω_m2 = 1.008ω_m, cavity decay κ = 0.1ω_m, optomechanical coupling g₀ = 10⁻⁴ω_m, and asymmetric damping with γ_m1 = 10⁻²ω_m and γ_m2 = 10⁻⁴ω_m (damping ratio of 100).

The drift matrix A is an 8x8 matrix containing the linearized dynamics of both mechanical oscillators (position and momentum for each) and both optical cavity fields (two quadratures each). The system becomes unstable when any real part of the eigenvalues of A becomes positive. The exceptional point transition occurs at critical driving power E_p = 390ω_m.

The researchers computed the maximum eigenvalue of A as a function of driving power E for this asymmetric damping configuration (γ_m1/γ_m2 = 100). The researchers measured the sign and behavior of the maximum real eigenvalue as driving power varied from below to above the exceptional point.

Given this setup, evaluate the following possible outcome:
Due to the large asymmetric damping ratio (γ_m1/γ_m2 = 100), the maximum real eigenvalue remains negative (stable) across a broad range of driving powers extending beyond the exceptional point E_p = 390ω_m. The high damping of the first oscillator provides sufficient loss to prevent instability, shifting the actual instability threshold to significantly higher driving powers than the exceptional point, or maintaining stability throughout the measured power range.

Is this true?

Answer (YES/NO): NO